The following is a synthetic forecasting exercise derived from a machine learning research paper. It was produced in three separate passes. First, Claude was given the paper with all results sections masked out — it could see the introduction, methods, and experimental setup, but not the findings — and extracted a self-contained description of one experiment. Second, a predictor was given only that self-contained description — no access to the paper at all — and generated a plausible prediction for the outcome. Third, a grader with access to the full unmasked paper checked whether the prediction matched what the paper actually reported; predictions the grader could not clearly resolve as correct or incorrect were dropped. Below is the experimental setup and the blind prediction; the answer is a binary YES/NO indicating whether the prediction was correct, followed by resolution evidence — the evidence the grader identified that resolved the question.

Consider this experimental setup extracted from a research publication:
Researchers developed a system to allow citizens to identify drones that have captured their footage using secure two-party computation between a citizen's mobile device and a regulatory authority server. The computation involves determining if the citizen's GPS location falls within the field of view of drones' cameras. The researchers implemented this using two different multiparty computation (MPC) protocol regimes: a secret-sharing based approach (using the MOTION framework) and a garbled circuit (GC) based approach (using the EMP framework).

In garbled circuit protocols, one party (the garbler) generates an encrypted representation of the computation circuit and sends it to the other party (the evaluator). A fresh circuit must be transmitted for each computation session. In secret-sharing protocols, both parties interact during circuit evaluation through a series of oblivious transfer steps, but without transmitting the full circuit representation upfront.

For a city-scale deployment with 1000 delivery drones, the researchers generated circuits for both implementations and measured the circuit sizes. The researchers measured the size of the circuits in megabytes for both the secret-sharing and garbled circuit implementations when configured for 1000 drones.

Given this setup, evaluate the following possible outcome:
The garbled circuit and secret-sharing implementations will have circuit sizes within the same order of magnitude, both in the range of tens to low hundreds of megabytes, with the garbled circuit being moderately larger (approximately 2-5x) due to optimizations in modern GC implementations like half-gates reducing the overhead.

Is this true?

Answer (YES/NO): NO